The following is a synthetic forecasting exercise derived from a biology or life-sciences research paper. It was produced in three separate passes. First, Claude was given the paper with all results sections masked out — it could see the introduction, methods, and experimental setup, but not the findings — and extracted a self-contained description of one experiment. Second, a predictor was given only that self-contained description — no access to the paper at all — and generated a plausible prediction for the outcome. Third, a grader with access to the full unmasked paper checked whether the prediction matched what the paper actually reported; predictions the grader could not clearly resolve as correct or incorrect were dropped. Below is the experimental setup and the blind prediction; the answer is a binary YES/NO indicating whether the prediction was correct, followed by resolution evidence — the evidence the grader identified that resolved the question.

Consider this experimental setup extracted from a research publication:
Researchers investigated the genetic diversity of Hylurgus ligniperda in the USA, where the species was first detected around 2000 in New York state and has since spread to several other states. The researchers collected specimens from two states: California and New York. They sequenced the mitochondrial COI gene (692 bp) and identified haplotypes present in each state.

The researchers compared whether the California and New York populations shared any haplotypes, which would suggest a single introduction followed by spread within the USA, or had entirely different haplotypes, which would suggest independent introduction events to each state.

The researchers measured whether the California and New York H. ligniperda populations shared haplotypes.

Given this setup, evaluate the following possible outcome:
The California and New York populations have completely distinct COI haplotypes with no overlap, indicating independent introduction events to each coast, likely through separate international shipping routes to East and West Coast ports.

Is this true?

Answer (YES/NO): NO